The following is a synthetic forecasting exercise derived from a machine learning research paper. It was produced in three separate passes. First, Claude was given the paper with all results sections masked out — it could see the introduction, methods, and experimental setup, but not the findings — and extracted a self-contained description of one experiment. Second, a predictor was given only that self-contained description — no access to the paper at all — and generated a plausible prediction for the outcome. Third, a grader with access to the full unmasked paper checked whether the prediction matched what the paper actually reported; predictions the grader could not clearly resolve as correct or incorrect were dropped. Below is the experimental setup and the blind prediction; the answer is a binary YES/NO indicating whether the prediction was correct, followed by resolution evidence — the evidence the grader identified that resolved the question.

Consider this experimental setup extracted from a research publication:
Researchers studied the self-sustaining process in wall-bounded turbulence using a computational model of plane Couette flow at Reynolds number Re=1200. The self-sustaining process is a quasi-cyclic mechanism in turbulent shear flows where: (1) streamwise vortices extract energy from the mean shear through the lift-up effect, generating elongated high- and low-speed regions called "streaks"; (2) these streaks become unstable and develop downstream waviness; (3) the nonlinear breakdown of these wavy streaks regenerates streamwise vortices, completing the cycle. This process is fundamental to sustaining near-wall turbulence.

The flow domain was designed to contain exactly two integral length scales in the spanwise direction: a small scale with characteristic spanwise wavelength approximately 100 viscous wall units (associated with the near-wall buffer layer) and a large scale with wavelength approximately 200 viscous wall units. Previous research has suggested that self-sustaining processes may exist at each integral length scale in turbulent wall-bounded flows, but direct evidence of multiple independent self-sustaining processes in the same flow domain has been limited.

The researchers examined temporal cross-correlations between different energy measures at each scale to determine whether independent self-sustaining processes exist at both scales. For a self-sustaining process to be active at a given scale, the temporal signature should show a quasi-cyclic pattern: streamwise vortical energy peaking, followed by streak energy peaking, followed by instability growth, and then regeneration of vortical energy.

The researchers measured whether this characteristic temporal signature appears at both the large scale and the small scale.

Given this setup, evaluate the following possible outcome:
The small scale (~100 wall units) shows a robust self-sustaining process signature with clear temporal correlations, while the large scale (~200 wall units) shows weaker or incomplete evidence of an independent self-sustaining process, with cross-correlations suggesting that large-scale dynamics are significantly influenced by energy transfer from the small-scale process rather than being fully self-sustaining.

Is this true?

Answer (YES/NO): NO